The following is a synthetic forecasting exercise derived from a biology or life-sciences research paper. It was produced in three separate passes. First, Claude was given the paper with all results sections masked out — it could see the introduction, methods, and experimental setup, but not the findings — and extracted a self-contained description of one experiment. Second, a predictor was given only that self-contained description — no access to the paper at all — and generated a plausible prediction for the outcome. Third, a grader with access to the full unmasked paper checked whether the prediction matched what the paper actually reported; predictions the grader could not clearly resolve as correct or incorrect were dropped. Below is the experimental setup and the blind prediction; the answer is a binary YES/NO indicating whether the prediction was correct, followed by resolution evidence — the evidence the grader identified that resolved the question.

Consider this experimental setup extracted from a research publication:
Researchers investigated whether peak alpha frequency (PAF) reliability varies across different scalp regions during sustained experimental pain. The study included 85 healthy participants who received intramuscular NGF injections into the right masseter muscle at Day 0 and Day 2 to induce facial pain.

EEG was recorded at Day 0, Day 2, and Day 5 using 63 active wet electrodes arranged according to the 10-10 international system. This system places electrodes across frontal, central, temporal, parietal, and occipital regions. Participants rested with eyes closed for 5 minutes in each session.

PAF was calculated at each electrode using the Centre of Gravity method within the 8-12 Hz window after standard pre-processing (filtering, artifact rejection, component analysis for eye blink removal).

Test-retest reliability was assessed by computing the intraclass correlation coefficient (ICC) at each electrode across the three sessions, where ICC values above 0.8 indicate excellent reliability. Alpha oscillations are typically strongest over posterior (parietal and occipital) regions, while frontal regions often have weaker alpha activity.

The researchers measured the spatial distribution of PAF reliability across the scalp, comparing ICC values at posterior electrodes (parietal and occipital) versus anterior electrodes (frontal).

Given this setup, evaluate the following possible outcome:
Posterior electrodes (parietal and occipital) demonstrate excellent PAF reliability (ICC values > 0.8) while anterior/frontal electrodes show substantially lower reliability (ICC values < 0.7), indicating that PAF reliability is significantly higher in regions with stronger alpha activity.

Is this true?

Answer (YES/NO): NO